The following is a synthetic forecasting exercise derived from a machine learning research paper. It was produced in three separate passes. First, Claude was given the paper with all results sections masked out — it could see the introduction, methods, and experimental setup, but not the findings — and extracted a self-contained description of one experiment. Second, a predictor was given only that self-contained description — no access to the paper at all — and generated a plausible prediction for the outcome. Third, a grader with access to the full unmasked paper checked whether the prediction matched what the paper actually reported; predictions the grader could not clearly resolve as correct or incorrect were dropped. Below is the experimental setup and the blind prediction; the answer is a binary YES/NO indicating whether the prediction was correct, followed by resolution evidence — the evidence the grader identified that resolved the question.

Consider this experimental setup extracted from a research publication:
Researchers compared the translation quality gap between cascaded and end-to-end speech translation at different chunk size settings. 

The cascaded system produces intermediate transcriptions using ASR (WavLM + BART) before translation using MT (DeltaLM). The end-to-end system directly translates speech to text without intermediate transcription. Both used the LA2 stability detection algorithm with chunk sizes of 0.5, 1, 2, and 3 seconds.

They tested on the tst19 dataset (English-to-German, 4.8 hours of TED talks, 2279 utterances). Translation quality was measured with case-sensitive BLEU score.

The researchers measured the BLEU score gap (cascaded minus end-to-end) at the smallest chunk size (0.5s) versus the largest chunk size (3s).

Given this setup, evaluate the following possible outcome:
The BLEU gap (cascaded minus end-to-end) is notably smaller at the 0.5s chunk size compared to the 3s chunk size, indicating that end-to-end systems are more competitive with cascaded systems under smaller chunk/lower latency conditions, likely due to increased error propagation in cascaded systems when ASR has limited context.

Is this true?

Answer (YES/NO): YES